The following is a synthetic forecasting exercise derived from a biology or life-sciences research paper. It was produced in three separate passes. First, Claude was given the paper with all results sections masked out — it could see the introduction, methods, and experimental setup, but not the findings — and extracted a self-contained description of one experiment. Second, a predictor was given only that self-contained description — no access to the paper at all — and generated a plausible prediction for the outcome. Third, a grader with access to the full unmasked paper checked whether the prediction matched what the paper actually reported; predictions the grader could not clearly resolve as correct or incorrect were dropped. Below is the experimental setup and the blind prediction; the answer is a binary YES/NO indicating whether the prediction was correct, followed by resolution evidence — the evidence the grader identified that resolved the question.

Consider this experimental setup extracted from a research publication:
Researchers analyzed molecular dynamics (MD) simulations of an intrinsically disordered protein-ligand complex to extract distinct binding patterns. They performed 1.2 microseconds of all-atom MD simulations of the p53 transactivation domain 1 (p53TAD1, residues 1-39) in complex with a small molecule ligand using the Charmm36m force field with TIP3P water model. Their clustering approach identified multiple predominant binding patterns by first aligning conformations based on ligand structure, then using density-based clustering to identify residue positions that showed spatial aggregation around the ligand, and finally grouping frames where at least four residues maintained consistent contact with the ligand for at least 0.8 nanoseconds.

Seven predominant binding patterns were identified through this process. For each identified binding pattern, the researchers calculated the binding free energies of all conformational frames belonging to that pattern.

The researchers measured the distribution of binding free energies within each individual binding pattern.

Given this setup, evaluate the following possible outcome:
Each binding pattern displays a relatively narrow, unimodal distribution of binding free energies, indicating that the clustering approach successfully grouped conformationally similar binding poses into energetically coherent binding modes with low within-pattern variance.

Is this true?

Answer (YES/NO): YES